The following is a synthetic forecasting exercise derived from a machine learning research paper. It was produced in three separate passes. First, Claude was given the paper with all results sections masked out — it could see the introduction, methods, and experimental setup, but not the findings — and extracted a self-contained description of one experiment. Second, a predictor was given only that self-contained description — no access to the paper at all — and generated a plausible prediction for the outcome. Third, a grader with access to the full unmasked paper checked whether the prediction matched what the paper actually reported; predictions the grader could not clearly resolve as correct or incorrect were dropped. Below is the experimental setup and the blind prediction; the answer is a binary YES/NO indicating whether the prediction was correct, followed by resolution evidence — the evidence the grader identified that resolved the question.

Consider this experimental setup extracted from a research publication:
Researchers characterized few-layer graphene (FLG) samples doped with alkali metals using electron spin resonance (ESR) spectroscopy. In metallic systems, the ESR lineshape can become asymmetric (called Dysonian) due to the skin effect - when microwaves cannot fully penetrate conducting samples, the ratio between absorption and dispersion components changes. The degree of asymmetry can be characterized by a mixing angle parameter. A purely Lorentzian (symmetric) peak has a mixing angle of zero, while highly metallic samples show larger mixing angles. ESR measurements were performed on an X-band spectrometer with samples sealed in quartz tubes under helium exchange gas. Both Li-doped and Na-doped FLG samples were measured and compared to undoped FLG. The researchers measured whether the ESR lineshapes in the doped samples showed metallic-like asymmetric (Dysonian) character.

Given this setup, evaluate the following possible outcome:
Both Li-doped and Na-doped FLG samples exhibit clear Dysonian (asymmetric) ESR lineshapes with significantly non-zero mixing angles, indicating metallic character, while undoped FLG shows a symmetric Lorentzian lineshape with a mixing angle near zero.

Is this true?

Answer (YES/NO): YES